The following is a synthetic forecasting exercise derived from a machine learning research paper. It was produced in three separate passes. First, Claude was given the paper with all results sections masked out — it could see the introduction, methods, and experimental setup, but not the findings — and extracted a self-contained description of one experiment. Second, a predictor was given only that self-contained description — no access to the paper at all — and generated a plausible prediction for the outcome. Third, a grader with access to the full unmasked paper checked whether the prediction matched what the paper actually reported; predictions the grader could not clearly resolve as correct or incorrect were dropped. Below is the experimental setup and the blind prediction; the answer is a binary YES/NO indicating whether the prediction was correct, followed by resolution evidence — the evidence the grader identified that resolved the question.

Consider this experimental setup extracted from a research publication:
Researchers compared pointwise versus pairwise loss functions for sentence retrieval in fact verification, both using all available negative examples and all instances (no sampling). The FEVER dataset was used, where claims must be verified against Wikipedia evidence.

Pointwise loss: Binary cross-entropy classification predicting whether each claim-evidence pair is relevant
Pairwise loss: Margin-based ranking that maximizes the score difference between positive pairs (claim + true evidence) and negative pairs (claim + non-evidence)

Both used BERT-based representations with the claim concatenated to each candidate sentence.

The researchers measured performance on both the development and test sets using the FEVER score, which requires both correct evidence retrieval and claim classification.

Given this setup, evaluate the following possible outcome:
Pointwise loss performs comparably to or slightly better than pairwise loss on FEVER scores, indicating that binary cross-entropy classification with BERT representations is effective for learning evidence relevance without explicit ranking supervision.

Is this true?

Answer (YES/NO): NO